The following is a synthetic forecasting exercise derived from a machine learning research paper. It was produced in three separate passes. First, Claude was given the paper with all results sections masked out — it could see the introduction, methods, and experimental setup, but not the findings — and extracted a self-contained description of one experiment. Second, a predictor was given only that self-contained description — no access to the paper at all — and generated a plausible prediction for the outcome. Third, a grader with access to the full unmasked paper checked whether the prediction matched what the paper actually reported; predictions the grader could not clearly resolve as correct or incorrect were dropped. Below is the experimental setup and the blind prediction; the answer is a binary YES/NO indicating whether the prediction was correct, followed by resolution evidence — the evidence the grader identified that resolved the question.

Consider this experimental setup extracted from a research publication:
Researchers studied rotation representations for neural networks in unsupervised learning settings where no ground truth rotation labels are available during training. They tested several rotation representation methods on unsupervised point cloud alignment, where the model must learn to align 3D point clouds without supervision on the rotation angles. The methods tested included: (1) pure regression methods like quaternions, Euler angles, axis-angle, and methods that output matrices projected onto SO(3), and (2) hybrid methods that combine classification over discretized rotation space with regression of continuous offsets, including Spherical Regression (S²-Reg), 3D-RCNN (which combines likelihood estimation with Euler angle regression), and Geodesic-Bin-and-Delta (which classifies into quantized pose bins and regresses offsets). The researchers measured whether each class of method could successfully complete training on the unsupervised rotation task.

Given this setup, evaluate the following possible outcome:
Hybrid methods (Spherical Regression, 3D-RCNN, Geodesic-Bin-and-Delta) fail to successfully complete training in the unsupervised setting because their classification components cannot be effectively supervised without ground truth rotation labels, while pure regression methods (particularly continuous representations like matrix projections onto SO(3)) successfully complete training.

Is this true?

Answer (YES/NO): YES